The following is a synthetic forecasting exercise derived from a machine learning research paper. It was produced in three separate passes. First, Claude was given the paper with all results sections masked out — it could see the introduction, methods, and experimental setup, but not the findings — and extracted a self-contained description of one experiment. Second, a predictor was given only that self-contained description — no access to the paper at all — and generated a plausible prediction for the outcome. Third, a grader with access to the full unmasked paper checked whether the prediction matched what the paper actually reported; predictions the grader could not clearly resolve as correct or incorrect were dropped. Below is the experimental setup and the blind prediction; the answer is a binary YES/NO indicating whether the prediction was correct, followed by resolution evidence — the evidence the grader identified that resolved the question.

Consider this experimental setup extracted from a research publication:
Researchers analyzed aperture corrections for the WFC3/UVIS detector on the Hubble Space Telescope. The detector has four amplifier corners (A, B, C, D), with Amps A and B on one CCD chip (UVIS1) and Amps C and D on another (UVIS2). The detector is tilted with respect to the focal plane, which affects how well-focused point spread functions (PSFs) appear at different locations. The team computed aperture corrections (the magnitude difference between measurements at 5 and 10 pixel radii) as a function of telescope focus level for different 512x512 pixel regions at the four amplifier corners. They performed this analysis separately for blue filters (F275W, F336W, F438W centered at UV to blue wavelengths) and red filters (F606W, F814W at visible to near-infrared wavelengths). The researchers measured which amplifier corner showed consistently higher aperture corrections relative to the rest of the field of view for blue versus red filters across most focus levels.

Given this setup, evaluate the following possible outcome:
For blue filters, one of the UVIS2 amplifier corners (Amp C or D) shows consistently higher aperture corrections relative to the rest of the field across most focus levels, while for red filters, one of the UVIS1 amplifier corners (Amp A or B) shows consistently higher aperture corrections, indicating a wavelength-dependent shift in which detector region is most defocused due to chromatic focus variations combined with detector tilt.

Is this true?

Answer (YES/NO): NO